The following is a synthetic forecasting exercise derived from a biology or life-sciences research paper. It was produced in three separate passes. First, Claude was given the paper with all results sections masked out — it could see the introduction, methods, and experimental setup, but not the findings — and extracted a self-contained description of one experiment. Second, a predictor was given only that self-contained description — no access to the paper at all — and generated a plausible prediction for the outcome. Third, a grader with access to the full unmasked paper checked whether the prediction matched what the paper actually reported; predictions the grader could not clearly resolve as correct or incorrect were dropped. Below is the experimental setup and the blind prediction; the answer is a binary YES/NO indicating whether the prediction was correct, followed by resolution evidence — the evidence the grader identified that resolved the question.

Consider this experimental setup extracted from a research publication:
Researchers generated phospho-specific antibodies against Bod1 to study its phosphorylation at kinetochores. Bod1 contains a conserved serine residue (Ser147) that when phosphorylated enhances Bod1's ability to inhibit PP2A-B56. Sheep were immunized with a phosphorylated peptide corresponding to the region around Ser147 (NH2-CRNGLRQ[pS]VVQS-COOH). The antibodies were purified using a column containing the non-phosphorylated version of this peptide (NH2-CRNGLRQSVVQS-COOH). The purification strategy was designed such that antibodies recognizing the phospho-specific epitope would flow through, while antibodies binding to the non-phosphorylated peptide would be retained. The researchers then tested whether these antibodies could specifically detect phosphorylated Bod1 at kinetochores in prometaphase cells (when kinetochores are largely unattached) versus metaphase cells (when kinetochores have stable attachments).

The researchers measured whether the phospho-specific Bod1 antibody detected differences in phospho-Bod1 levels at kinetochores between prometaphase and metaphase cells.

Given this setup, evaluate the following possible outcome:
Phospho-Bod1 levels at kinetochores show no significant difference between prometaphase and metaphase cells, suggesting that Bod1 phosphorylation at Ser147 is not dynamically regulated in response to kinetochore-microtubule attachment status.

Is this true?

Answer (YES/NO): NO